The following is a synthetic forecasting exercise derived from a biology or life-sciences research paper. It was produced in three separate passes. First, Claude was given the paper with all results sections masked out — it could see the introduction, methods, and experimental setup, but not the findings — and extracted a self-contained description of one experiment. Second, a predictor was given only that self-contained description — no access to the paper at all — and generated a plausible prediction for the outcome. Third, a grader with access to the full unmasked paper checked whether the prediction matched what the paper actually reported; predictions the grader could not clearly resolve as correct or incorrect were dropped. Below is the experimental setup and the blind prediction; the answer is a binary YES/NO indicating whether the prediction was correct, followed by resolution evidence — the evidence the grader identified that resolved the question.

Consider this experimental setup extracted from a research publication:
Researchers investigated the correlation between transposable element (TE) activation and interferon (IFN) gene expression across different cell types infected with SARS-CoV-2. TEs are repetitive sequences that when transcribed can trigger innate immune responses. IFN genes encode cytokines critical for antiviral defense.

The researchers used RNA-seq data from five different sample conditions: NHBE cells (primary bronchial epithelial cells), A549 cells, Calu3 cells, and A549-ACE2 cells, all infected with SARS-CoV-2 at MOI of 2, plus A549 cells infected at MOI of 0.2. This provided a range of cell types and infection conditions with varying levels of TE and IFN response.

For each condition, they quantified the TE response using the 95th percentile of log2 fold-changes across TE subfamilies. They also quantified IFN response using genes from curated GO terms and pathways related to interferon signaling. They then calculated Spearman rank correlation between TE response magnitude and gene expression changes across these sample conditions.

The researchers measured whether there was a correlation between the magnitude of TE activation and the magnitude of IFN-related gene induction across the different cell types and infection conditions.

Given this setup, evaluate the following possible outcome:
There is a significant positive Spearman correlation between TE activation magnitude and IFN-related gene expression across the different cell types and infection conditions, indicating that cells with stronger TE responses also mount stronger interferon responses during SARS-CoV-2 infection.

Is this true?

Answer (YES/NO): YES